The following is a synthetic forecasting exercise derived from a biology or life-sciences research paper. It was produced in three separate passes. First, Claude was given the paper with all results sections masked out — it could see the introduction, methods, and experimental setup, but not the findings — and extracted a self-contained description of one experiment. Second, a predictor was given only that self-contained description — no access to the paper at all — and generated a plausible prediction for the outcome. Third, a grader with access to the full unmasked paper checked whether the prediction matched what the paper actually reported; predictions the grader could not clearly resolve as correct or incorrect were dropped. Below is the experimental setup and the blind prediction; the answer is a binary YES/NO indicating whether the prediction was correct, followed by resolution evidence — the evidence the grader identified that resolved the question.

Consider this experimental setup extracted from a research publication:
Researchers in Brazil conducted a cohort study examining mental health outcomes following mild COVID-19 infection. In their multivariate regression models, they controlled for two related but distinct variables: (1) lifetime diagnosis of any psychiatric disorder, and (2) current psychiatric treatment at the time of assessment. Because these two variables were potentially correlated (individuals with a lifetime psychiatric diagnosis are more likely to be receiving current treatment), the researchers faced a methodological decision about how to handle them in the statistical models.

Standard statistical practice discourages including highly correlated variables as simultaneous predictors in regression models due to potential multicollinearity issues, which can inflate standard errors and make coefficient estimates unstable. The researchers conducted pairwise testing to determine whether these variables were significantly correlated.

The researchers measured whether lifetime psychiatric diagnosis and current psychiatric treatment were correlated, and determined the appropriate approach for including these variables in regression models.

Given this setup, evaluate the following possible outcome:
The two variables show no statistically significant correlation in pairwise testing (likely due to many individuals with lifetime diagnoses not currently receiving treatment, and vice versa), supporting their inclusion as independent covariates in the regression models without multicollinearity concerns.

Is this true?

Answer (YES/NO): NO